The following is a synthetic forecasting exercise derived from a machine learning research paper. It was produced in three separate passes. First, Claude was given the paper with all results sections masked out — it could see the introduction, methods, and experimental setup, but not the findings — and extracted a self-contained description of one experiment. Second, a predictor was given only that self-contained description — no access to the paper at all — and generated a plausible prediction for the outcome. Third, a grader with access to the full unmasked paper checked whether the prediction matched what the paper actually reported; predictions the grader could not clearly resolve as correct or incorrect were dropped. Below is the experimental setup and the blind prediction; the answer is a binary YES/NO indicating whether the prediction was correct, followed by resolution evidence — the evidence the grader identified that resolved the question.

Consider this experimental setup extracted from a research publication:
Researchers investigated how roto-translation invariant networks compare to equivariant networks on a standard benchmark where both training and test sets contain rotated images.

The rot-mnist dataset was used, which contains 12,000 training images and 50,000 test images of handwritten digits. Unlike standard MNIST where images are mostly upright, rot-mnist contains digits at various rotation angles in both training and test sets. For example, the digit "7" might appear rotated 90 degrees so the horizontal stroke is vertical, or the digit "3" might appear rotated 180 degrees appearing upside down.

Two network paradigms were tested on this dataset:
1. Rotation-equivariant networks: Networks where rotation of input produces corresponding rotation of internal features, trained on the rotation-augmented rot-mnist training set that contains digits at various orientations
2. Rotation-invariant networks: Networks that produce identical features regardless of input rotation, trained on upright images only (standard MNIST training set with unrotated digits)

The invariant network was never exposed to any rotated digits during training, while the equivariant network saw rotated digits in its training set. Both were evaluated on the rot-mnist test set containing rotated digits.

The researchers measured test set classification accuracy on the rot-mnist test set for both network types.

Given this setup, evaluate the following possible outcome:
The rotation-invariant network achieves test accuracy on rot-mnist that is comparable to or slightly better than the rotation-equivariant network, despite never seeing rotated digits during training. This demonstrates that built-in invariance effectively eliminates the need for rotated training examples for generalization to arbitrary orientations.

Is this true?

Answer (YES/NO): NO